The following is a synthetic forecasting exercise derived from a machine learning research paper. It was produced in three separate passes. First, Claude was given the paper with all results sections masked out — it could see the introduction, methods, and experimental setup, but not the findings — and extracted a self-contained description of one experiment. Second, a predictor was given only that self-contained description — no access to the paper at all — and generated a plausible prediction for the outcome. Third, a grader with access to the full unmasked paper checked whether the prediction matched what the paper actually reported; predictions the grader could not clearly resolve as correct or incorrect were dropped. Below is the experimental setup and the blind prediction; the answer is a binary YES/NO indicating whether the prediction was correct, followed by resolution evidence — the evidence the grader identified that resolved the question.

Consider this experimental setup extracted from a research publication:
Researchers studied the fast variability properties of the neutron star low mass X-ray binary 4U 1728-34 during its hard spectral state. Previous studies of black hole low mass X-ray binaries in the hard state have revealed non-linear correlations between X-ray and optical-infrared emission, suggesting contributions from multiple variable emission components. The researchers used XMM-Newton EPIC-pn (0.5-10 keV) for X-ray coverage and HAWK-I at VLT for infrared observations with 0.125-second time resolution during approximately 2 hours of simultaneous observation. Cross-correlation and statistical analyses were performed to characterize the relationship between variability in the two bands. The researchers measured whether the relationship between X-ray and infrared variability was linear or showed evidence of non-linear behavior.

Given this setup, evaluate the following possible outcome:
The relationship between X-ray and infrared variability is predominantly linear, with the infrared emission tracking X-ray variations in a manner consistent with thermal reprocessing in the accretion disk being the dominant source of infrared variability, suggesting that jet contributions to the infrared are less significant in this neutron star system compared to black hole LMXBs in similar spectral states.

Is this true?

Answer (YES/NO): NO